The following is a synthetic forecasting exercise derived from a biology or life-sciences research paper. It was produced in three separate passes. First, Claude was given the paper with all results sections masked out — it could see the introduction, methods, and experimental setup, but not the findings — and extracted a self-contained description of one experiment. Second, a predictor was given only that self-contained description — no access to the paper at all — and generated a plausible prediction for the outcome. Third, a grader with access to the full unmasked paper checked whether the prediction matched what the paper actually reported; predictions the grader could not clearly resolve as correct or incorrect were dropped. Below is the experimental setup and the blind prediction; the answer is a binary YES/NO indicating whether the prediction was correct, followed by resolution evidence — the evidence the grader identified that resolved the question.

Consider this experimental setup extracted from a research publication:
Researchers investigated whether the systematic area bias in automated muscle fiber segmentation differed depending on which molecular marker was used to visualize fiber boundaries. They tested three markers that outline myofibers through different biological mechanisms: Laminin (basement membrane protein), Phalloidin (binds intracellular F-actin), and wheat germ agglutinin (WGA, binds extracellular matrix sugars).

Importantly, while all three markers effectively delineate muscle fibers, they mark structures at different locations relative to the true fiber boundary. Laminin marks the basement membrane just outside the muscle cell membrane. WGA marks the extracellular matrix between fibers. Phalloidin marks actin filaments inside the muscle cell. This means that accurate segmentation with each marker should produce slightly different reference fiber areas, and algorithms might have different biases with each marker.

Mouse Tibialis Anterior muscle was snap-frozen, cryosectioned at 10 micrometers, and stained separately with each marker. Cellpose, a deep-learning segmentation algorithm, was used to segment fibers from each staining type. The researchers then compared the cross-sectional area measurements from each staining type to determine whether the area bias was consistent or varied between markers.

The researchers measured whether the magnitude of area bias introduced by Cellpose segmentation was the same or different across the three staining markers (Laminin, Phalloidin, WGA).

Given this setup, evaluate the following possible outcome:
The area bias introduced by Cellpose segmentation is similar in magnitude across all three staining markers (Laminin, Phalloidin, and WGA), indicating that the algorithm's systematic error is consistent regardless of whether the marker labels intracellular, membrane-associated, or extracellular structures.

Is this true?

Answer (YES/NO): NO